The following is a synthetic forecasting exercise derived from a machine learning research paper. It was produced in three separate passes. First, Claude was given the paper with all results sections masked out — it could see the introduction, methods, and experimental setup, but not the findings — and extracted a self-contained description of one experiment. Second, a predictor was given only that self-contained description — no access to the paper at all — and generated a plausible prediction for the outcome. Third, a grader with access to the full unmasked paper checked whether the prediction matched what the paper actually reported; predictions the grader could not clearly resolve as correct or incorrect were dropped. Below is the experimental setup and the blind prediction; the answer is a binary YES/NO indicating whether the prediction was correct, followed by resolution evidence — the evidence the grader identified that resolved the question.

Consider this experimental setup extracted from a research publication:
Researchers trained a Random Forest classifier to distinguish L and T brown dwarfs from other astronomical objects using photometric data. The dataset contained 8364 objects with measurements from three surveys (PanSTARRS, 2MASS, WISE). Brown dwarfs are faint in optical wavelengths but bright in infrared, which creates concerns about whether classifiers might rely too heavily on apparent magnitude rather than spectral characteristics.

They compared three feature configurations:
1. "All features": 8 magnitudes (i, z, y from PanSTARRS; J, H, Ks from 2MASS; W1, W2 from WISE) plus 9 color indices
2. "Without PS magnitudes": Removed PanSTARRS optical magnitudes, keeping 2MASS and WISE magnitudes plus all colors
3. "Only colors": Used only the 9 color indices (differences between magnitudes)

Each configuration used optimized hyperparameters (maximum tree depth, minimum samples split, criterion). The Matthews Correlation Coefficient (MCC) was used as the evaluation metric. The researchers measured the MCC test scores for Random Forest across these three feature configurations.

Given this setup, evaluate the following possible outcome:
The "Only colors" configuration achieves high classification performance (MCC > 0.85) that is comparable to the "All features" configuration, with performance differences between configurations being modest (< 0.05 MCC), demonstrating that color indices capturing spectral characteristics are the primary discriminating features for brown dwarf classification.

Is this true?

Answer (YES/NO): YES